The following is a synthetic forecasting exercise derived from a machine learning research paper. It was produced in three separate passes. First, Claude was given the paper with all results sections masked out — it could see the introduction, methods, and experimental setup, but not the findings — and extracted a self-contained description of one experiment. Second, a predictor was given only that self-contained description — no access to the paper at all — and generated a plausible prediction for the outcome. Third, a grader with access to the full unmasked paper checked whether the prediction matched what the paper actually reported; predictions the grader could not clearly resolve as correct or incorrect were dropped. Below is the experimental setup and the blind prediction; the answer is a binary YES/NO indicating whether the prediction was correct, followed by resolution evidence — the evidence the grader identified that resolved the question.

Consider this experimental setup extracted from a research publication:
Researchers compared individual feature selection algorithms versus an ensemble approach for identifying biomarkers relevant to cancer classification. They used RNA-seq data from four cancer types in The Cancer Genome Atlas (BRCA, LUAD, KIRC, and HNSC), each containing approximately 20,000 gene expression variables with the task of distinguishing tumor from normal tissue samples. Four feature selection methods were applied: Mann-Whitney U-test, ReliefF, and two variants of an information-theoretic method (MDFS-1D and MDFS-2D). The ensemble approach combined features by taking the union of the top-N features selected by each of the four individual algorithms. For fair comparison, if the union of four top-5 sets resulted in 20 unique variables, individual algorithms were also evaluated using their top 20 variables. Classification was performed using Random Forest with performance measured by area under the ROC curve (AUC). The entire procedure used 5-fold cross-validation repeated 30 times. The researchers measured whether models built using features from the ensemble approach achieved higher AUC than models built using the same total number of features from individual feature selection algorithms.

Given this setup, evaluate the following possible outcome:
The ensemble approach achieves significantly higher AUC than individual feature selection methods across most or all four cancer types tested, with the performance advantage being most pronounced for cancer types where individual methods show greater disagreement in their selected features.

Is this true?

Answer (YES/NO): NO